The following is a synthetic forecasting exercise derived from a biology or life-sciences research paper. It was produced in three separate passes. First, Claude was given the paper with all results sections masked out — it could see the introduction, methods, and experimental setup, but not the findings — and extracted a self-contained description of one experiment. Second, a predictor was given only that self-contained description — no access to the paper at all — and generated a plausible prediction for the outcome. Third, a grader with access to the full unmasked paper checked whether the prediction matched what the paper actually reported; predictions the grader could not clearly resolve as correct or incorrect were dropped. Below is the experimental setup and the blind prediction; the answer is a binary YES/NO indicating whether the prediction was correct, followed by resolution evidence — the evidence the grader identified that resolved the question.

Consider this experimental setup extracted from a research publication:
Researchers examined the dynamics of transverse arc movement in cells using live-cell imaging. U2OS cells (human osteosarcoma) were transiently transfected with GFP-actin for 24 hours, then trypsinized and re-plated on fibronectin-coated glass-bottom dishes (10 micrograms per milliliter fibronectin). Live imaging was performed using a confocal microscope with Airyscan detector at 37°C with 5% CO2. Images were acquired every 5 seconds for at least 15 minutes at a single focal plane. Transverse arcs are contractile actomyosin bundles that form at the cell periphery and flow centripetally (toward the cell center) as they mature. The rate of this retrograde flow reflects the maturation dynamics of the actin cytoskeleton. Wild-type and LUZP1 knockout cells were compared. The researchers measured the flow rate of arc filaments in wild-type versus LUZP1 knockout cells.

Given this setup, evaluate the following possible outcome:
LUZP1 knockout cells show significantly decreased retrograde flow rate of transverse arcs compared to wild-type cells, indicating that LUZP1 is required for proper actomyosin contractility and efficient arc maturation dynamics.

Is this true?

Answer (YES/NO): YES